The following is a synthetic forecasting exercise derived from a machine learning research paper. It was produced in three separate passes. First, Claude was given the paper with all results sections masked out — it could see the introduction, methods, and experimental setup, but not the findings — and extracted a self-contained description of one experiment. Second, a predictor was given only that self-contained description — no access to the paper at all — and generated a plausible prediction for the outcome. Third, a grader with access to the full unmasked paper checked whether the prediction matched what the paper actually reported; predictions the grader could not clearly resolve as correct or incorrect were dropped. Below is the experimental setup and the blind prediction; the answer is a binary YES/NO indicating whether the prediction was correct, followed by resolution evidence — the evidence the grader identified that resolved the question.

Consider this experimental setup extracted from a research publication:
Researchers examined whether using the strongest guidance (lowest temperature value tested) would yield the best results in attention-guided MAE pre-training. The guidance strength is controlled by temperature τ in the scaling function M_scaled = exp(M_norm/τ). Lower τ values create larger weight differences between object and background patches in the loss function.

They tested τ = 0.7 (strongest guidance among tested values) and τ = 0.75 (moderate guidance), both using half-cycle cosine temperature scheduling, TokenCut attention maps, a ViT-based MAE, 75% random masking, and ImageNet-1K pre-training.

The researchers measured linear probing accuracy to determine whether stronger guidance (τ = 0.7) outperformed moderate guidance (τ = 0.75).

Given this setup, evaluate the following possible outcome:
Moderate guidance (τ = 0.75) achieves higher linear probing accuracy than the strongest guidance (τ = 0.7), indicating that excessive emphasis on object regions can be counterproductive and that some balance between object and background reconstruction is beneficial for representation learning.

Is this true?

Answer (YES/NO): YES